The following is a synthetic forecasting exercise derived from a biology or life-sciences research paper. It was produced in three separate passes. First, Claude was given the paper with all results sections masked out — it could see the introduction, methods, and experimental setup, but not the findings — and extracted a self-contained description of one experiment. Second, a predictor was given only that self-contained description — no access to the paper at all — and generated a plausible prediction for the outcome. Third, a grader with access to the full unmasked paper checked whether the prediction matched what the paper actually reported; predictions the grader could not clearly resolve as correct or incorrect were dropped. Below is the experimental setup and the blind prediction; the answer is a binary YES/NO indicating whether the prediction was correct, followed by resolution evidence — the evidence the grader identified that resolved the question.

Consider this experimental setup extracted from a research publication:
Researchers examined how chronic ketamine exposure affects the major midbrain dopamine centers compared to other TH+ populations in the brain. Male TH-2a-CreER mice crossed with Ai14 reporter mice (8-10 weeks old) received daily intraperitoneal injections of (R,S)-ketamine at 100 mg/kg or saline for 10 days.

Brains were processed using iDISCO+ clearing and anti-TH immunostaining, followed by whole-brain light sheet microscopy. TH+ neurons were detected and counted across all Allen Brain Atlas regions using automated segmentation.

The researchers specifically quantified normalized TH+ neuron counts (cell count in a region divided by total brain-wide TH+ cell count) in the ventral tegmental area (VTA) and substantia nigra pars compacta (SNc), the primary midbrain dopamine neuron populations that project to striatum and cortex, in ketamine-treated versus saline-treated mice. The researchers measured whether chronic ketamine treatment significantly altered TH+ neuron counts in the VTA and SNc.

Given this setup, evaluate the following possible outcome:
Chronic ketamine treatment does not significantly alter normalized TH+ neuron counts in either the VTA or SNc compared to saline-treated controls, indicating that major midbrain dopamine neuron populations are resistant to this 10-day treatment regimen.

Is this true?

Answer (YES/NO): YES